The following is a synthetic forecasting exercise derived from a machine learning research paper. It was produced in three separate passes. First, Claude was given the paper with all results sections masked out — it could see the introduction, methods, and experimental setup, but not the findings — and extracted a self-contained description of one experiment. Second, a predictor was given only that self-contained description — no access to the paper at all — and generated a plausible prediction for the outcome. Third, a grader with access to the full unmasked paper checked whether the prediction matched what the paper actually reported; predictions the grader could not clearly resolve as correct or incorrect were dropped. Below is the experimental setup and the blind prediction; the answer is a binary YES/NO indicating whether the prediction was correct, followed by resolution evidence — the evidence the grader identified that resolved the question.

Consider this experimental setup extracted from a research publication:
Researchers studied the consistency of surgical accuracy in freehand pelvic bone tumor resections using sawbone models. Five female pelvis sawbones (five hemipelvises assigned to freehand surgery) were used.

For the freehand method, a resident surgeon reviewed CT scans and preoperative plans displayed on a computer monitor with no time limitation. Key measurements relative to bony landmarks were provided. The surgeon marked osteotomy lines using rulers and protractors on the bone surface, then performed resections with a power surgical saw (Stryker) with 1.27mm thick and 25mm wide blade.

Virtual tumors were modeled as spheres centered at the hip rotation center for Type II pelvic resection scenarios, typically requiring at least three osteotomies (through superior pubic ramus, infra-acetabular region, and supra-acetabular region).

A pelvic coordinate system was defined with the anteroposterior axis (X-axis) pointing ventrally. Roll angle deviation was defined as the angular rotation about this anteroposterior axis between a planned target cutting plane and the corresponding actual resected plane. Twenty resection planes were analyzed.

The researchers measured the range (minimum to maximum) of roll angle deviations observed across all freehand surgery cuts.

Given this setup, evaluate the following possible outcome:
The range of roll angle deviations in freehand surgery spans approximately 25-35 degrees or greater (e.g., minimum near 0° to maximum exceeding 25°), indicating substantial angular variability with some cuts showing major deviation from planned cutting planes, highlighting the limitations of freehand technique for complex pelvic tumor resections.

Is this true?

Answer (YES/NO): YES